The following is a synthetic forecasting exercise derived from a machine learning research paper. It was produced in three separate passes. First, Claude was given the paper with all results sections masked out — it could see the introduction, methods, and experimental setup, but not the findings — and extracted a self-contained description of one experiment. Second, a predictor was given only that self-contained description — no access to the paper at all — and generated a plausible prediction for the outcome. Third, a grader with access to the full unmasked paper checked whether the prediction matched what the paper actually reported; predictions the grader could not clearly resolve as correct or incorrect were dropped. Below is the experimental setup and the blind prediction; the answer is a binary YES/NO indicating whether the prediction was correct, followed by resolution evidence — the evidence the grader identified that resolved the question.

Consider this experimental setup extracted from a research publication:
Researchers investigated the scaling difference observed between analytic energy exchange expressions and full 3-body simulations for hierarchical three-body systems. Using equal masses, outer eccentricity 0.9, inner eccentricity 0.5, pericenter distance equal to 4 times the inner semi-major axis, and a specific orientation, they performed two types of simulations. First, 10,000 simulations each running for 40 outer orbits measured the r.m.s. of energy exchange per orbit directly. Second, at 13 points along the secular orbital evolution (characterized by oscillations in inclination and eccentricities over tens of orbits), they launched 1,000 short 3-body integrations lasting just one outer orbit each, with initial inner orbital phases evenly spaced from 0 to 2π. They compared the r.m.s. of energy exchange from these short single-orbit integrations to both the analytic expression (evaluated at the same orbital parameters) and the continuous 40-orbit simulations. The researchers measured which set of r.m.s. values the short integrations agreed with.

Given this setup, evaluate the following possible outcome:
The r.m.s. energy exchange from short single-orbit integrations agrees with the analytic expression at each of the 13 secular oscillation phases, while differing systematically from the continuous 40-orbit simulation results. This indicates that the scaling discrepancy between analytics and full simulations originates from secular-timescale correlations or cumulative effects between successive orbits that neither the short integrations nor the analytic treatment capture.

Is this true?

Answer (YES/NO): NO